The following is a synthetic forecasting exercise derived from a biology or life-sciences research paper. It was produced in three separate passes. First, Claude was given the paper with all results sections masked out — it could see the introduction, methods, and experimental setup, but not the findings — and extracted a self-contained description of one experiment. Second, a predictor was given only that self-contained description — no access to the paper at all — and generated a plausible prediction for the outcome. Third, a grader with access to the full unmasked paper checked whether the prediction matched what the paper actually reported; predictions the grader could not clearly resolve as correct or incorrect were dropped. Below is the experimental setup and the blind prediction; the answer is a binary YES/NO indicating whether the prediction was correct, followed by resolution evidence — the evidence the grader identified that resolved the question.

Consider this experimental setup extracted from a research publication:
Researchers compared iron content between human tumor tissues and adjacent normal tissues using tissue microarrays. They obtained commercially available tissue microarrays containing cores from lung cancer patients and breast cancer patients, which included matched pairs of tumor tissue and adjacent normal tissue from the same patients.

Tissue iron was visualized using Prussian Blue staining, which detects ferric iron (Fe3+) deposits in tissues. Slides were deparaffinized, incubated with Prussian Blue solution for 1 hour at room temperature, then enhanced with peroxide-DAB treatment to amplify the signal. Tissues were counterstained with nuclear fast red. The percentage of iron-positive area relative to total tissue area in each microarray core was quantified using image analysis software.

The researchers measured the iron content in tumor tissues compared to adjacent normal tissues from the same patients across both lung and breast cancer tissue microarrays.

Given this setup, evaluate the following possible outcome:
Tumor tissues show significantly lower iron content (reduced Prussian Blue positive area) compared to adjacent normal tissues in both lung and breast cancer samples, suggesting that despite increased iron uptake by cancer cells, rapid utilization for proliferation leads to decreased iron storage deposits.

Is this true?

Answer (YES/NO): NO